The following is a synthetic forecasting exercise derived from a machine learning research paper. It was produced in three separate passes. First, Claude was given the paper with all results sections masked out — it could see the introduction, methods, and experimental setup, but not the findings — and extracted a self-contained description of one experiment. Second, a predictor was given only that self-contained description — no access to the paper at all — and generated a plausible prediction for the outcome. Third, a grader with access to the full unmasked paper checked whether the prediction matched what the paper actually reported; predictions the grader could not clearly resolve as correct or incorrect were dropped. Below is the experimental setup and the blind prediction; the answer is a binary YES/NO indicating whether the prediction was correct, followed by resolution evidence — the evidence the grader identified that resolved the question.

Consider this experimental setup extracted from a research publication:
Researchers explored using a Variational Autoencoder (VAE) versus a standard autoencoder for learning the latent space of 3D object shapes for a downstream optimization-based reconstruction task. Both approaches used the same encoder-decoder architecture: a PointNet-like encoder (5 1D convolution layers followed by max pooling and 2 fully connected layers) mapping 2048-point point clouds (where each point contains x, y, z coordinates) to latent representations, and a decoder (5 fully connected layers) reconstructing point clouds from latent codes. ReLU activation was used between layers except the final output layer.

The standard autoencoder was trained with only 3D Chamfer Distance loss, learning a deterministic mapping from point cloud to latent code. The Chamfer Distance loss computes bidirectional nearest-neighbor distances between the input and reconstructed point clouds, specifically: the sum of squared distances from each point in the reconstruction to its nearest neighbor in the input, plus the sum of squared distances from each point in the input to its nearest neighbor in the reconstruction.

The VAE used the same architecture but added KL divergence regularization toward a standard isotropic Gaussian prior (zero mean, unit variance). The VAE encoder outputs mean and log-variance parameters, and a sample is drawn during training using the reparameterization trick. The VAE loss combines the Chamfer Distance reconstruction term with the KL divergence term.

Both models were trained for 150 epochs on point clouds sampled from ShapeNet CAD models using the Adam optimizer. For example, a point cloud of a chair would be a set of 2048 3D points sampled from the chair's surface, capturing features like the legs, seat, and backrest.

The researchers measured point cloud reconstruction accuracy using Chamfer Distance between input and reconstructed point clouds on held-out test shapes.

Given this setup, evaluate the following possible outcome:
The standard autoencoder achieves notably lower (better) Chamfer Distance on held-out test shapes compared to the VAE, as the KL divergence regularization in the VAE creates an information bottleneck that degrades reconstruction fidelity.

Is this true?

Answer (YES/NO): YES